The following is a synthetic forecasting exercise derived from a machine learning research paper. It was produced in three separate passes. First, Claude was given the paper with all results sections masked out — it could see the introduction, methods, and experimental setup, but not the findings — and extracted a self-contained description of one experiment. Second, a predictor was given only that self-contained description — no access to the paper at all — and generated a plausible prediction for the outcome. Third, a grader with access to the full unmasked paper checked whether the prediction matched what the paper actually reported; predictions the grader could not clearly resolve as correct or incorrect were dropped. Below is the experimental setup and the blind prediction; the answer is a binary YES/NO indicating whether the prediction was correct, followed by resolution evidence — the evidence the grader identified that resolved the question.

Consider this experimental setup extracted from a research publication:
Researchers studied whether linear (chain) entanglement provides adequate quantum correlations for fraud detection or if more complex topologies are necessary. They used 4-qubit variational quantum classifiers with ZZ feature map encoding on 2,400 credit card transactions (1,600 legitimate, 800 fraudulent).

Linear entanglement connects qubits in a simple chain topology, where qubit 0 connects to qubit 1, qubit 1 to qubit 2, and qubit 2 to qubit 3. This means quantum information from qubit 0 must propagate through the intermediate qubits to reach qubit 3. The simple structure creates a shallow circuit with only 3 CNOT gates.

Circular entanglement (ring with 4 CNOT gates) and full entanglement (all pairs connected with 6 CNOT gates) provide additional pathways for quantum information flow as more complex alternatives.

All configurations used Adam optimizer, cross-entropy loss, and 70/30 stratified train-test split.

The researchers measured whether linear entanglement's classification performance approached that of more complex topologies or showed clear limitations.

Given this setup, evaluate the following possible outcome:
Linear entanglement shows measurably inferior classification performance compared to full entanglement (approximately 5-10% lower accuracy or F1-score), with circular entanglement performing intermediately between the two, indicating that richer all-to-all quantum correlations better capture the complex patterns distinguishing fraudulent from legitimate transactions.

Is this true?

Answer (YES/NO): NO